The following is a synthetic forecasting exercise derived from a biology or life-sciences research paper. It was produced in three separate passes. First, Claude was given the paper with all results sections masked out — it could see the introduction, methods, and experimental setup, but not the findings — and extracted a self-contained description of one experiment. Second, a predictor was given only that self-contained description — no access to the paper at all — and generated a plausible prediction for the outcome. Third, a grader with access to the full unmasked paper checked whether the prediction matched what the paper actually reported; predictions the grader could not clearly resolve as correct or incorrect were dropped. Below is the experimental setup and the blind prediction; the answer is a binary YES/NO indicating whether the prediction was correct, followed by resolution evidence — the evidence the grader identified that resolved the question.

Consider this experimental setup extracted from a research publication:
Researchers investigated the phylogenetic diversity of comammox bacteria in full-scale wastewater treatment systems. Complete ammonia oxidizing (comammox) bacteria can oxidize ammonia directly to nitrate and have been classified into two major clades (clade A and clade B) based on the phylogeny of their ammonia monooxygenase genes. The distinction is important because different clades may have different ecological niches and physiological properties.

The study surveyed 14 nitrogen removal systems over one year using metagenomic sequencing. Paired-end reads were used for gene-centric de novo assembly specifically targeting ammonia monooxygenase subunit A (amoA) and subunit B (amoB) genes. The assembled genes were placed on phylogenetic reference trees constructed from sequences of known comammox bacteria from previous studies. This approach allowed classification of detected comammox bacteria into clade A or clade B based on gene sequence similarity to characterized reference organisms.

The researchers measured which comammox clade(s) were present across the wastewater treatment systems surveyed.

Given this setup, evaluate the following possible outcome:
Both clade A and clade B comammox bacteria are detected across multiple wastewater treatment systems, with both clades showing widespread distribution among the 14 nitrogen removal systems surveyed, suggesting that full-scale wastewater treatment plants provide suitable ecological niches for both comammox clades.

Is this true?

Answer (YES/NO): NO